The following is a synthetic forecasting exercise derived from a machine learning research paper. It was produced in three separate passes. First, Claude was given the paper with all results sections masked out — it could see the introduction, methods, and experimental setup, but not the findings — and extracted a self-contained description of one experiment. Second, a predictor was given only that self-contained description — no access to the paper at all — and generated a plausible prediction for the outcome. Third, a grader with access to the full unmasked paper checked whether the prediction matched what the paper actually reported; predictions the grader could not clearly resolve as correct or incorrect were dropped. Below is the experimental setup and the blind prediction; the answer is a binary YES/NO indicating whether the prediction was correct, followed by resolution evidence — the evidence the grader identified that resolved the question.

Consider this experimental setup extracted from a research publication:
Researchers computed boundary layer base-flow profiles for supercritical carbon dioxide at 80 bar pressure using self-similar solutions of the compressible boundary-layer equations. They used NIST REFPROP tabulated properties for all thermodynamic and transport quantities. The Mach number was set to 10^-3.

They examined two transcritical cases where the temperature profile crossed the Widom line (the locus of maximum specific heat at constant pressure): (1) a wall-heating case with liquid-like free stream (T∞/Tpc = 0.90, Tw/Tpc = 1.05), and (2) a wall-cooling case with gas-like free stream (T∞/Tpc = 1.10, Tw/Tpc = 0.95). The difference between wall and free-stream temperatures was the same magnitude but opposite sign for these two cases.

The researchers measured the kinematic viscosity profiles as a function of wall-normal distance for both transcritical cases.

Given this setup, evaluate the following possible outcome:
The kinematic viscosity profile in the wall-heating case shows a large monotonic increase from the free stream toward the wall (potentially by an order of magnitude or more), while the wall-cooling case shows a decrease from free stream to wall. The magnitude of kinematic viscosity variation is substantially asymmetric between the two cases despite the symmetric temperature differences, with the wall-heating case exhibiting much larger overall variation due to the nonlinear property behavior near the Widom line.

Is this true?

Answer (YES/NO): NO